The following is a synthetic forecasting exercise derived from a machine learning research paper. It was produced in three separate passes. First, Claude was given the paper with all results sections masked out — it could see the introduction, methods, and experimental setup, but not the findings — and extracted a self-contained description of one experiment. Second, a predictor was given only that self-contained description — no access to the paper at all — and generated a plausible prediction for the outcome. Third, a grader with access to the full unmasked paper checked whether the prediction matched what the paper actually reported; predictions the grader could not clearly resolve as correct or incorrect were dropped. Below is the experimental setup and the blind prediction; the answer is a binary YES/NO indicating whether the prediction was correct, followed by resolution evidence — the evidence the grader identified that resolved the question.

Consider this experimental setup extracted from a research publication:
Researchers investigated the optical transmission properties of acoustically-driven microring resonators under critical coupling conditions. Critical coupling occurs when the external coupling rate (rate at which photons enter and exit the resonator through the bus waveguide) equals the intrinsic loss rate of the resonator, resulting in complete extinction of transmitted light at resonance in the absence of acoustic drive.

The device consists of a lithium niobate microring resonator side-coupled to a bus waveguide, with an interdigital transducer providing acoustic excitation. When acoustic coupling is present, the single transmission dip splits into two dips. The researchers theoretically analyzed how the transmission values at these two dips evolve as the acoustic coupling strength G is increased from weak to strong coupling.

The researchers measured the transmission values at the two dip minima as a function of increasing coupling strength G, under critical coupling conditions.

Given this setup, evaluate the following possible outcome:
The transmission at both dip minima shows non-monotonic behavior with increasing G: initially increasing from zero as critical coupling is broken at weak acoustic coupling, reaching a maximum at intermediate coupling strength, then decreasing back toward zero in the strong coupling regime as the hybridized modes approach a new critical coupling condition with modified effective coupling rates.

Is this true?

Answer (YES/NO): NO